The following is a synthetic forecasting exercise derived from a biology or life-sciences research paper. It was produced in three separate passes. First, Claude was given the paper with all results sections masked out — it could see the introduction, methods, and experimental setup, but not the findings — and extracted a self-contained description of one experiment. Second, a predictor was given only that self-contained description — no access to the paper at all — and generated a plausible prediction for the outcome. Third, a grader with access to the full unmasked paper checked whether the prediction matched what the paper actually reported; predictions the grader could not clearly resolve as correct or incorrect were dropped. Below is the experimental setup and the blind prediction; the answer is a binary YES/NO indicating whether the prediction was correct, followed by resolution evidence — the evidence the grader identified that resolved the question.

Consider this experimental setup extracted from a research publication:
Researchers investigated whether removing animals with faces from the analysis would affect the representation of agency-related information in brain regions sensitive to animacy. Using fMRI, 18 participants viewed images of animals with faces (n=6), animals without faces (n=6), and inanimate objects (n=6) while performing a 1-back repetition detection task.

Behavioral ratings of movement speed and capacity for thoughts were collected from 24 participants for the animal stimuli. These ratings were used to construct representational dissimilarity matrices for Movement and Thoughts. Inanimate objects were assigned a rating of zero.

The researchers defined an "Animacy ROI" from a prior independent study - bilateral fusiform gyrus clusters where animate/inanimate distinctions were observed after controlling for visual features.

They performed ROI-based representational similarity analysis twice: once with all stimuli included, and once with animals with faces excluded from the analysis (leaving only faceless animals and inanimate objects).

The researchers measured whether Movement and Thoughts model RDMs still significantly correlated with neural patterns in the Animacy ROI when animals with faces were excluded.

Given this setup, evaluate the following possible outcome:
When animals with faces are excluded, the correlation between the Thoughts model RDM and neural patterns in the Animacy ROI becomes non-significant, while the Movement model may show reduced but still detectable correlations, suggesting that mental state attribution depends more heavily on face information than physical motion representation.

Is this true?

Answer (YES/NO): NO